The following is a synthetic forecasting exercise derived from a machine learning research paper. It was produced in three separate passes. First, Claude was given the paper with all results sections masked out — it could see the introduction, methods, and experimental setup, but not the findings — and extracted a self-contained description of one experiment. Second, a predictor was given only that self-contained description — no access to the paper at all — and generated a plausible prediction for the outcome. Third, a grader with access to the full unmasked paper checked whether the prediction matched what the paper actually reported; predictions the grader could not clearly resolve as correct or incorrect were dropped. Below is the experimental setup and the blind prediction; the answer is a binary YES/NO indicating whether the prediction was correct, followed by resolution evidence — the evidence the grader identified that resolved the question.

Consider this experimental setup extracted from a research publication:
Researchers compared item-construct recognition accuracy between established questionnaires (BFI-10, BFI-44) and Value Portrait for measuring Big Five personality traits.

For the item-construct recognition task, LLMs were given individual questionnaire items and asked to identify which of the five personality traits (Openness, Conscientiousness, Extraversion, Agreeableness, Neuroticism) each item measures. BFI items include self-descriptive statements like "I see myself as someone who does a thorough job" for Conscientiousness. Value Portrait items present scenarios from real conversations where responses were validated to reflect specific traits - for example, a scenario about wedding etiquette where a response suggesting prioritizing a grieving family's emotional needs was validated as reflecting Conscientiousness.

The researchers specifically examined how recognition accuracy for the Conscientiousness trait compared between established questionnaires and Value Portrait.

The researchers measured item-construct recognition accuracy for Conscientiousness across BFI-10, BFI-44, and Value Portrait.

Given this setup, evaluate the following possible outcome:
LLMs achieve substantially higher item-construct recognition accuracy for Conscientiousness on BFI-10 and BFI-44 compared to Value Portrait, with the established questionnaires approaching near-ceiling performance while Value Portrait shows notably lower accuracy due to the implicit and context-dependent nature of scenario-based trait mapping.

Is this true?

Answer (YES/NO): YES